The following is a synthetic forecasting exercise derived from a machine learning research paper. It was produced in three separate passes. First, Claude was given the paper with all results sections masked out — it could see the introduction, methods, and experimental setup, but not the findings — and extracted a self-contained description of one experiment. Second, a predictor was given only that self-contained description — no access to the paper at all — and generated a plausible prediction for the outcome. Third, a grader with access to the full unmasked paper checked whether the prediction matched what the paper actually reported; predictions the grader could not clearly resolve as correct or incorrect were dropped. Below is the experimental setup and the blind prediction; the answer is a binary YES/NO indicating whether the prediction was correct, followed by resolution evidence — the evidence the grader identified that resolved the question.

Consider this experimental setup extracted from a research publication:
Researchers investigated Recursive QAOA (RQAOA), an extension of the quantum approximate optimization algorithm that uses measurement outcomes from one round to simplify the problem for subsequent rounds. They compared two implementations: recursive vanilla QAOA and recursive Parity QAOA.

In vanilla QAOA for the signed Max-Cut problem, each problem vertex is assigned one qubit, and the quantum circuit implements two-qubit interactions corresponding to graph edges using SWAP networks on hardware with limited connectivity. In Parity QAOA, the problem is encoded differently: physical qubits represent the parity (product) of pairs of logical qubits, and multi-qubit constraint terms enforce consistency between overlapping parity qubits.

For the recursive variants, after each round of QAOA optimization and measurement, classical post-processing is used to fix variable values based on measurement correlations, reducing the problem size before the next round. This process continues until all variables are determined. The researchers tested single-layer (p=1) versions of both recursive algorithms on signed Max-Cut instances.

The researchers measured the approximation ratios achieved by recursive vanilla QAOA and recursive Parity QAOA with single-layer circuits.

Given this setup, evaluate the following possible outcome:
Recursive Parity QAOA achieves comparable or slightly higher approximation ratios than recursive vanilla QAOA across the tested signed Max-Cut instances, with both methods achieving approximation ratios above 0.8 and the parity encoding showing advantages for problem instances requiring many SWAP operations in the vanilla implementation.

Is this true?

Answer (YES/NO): NO